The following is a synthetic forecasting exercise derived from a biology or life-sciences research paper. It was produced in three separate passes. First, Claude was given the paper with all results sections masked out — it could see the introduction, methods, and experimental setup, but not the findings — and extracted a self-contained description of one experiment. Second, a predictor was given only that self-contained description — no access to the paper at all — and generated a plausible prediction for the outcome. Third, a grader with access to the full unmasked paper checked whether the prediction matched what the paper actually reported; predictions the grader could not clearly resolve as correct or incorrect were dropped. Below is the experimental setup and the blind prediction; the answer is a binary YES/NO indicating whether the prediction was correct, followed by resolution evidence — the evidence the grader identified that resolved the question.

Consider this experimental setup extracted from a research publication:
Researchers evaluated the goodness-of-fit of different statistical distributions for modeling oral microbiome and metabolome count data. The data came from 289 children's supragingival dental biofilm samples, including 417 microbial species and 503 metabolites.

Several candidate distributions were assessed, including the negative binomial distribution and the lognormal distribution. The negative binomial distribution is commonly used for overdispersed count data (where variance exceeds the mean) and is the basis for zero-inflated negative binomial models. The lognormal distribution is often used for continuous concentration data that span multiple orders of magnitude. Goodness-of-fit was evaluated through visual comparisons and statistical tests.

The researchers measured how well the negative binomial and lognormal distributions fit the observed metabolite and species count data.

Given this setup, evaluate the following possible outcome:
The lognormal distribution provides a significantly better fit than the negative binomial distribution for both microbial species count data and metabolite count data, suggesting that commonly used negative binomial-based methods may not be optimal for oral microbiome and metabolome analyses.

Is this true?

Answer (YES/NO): NO